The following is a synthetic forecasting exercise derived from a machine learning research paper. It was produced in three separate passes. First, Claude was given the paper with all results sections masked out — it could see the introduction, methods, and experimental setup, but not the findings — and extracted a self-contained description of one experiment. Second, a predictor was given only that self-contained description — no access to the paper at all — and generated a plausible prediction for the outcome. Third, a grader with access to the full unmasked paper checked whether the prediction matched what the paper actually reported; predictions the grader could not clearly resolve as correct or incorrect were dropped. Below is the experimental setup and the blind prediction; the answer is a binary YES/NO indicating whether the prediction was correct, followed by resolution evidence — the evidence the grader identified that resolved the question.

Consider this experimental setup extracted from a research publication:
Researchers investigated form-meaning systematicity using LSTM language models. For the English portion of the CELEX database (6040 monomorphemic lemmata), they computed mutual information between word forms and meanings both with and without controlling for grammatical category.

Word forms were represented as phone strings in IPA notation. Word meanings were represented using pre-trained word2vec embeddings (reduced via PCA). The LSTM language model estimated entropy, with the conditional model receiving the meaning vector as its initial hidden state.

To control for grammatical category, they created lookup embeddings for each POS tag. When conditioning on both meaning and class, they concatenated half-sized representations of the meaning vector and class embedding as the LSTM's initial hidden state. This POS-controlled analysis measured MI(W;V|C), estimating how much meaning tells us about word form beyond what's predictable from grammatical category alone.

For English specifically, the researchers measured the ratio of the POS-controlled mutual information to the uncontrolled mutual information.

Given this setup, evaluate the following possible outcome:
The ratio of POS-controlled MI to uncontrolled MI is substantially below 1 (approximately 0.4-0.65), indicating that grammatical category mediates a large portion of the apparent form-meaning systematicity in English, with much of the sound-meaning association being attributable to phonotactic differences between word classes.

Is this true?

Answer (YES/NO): NO